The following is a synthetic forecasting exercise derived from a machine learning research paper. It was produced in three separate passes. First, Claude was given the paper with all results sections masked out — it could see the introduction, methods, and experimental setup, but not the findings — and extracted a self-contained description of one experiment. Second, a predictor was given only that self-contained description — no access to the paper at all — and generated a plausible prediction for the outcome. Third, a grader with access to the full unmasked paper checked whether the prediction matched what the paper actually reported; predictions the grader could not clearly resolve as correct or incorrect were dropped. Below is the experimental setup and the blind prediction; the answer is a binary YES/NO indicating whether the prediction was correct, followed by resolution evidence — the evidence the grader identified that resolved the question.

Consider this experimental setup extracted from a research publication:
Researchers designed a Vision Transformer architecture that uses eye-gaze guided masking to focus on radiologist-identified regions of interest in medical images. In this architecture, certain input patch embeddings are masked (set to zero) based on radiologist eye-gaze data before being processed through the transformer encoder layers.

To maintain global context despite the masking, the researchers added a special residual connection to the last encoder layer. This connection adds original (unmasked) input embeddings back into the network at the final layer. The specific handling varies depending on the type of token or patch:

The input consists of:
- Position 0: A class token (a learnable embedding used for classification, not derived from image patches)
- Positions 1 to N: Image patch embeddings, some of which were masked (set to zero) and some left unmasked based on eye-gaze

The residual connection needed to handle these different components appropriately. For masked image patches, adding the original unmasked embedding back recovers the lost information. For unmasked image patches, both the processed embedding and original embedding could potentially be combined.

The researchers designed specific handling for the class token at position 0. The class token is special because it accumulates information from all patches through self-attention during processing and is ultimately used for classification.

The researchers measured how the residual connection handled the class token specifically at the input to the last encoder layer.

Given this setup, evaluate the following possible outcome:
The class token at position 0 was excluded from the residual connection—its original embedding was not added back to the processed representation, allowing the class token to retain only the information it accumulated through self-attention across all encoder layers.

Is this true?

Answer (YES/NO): YES